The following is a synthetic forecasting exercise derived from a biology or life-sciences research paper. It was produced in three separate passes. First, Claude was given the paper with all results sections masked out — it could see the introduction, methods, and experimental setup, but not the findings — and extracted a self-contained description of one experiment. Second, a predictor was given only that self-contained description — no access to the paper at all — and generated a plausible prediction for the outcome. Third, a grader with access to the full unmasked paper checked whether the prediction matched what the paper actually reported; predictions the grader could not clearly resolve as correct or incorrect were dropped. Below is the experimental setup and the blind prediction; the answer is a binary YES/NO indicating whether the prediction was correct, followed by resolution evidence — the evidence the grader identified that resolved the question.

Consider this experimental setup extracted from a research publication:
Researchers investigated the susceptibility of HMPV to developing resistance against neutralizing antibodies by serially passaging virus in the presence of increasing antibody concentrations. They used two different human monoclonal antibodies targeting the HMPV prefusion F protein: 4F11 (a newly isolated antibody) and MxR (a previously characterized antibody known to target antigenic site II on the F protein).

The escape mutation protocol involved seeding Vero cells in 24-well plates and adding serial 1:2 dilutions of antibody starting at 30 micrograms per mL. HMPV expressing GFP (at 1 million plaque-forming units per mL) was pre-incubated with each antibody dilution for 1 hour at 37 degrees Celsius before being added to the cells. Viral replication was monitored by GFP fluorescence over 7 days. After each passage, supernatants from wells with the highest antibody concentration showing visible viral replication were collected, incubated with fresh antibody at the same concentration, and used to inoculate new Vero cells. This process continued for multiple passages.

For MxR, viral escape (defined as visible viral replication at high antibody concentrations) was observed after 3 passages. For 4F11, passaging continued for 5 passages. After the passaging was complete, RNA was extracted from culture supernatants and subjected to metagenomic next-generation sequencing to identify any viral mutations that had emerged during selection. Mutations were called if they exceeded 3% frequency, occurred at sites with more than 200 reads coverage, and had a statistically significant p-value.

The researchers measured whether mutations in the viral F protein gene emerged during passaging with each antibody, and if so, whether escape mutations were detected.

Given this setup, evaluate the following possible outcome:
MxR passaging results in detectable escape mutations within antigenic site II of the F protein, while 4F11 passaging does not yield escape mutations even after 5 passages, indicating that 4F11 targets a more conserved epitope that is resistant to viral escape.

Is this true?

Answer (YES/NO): NO